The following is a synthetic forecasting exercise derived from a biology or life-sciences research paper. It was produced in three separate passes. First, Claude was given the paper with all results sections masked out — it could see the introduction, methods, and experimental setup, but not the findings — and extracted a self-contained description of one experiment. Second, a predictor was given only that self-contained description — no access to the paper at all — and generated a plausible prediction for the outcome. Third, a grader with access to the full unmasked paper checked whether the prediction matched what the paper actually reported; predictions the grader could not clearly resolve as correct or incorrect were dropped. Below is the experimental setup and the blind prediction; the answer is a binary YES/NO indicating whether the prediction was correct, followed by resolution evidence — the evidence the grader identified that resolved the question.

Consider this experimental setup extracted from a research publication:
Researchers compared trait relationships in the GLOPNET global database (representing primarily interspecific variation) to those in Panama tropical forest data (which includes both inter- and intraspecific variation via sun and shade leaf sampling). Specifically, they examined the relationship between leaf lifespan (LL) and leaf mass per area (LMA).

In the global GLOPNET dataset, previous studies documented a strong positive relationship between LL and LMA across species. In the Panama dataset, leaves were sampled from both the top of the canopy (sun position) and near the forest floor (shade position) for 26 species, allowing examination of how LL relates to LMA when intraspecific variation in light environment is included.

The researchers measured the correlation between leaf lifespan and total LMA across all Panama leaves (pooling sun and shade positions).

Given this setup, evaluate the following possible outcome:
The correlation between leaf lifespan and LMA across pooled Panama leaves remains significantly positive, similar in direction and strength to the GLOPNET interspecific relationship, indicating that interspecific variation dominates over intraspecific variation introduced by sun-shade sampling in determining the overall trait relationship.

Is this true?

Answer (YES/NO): NO